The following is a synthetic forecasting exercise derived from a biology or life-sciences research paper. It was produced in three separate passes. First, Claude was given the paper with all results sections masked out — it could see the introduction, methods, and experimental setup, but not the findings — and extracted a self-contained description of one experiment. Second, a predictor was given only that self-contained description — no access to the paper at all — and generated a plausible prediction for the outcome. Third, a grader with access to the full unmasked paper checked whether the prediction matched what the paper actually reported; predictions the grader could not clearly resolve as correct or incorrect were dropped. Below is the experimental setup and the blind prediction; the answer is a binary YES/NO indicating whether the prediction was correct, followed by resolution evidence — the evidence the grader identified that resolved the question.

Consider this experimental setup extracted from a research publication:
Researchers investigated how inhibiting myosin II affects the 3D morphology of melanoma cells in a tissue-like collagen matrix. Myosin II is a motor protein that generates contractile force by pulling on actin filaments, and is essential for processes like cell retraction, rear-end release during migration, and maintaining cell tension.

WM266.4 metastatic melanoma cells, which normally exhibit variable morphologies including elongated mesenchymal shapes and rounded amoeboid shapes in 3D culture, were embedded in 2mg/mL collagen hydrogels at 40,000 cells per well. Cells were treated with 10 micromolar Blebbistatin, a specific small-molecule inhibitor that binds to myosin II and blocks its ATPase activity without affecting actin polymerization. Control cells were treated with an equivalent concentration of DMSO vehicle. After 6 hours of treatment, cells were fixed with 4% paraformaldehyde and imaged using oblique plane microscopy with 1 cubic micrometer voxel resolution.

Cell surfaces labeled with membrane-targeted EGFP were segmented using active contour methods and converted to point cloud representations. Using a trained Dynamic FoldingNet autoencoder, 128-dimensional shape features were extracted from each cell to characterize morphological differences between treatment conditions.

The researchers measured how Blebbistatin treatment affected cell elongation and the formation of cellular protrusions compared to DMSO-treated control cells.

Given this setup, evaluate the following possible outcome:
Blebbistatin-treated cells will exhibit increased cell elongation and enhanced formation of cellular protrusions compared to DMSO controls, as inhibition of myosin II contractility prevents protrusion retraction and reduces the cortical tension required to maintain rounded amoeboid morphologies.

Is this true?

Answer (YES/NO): YES